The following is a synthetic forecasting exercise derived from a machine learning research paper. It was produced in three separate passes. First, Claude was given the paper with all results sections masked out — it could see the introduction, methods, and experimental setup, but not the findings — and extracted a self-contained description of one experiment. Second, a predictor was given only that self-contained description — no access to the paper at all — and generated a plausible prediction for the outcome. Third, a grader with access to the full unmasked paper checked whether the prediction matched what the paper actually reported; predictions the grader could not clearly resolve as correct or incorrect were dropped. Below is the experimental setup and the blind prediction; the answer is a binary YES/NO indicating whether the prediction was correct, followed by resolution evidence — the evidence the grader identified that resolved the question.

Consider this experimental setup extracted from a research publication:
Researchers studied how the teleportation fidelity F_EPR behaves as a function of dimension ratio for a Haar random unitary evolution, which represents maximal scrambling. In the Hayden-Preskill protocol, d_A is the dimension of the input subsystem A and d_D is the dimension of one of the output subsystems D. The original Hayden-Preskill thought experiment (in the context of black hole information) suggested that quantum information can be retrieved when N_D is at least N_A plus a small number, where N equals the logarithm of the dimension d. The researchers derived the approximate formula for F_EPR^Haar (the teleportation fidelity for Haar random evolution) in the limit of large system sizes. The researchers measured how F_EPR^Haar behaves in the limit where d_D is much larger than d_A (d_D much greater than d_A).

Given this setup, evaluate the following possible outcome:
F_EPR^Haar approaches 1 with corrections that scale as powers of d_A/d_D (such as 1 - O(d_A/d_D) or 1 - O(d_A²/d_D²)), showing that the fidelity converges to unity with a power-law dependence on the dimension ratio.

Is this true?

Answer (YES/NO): YES